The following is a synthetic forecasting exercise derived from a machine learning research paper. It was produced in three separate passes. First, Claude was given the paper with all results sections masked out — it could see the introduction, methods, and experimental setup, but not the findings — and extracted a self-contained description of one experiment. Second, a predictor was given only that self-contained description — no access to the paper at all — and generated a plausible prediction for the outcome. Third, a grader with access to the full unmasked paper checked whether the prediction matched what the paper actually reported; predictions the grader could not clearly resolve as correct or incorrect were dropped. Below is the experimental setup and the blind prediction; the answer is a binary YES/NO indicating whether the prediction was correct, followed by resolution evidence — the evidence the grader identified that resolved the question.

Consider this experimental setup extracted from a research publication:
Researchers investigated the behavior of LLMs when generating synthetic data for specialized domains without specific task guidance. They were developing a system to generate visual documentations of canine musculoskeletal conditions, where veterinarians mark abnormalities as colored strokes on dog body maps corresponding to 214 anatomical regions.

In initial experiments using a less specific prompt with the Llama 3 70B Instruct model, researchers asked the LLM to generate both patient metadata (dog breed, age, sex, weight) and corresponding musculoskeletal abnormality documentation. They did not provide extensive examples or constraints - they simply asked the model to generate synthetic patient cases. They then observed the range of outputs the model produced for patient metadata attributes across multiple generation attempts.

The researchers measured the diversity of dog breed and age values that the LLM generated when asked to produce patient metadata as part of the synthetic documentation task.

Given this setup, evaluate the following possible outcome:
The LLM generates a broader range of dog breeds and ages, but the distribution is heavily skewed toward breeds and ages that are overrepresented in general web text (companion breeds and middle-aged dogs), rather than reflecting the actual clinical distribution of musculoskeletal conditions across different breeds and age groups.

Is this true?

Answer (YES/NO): NO